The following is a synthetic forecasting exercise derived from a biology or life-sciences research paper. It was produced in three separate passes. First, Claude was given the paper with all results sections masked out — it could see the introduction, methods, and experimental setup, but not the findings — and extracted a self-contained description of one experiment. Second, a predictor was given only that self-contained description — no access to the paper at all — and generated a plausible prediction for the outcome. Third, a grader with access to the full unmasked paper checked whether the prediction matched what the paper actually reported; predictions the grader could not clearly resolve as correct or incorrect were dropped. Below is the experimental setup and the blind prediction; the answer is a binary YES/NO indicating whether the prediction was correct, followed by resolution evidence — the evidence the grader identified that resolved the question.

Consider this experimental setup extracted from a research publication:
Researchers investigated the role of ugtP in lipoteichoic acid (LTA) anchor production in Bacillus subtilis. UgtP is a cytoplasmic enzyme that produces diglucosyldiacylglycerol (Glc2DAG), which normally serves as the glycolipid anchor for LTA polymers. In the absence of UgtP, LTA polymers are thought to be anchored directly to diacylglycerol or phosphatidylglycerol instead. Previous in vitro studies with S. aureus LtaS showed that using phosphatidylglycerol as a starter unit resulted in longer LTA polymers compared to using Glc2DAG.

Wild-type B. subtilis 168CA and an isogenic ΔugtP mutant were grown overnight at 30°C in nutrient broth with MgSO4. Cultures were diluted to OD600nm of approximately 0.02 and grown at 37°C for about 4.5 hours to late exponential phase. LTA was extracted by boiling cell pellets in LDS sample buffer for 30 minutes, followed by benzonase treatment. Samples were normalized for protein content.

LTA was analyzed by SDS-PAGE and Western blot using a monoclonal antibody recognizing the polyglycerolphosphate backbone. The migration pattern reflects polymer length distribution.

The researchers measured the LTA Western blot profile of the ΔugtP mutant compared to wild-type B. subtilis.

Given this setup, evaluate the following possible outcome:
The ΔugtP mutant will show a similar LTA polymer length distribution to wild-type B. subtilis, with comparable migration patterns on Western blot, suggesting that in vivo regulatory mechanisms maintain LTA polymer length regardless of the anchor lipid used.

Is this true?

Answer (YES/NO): NO